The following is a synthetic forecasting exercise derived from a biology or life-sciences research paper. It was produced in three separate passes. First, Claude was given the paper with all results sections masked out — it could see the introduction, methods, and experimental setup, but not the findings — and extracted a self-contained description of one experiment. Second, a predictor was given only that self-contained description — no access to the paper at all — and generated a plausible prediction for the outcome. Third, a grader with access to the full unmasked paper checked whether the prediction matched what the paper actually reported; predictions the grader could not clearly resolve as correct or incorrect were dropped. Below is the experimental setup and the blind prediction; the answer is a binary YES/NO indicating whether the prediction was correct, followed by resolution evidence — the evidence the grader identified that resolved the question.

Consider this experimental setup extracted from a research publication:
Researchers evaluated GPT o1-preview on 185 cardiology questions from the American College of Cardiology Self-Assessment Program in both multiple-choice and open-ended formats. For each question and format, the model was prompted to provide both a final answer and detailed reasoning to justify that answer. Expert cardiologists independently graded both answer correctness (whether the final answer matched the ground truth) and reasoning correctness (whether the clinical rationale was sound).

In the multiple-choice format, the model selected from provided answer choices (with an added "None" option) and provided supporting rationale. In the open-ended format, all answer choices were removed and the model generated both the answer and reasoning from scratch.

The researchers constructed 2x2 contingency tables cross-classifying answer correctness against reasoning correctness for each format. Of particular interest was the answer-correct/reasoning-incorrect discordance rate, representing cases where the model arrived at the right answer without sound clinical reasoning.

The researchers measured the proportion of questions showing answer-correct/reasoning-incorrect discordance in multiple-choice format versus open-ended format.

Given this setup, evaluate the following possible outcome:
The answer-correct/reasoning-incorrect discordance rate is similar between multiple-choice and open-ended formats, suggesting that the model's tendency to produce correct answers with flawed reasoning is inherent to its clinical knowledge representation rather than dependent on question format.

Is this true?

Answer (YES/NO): YES